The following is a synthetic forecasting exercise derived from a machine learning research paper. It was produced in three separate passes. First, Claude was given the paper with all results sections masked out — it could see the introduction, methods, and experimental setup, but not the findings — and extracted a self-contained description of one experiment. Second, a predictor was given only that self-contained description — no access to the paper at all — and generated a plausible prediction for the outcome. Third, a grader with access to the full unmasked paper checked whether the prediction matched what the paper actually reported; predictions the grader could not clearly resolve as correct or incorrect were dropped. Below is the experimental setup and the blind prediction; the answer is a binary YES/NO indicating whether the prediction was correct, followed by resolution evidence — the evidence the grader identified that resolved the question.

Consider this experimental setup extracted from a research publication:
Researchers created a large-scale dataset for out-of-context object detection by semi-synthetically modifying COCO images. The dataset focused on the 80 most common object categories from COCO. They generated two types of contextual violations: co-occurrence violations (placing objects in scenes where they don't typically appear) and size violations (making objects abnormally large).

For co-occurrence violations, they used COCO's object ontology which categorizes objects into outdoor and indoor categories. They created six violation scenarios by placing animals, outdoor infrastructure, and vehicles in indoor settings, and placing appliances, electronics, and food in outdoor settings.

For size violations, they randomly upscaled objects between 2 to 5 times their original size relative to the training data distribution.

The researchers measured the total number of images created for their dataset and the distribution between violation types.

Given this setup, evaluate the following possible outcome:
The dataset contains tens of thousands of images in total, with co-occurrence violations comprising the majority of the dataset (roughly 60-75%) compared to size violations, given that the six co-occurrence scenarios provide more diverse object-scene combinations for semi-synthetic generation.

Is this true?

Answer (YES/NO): YES